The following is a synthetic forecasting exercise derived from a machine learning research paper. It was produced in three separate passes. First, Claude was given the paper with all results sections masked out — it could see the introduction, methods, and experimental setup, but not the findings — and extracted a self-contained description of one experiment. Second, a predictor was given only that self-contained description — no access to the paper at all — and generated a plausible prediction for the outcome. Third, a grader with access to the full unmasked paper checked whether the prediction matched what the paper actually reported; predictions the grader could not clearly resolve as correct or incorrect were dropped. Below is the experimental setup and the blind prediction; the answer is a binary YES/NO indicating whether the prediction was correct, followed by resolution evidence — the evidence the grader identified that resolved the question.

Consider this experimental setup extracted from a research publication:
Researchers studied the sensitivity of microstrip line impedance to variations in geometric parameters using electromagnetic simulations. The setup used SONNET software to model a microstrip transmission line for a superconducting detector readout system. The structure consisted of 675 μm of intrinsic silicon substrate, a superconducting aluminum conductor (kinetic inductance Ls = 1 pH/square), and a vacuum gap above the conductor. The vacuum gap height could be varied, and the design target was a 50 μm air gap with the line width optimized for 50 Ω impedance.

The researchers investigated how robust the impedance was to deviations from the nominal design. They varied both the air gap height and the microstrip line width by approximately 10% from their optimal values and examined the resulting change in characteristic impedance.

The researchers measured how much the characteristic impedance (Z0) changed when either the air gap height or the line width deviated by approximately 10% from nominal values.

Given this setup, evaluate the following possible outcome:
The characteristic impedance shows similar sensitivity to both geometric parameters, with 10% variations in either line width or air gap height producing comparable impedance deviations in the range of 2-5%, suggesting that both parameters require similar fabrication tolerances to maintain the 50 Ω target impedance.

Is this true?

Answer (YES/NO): NO